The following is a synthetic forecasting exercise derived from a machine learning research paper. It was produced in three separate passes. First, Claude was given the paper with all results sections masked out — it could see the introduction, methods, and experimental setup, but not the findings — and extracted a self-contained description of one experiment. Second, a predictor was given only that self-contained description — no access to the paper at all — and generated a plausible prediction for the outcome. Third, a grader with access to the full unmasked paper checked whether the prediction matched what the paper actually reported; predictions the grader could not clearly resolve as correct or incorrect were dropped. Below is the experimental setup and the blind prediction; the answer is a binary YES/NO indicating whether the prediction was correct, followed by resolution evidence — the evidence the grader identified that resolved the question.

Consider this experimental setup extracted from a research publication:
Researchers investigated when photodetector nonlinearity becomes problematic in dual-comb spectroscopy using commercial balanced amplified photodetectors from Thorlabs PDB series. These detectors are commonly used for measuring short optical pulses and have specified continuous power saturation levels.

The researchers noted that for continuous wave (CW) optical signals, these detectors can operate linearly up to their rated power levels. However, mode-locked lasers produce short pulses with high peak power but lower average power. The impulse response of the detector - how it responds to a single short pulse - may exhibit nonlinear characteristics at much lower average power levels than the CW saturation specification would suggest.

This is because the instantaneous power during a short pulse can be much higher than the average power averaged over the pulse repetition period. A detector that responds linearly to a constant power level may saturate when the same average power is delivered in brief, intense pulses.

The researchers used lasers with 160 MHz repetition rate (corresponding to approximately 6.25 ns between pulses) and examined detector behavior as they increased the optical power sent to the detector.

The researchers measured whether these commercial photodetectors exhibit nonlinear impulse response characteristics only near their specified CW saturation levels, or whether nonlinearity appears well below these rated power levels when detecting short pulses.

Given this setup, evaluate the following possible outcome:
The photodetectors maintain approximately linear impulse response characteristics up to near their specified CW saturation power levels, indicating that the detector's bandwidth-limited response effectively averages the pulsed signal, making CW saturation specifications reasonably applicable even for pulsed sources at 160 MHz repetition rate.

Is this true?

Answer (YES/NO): NO